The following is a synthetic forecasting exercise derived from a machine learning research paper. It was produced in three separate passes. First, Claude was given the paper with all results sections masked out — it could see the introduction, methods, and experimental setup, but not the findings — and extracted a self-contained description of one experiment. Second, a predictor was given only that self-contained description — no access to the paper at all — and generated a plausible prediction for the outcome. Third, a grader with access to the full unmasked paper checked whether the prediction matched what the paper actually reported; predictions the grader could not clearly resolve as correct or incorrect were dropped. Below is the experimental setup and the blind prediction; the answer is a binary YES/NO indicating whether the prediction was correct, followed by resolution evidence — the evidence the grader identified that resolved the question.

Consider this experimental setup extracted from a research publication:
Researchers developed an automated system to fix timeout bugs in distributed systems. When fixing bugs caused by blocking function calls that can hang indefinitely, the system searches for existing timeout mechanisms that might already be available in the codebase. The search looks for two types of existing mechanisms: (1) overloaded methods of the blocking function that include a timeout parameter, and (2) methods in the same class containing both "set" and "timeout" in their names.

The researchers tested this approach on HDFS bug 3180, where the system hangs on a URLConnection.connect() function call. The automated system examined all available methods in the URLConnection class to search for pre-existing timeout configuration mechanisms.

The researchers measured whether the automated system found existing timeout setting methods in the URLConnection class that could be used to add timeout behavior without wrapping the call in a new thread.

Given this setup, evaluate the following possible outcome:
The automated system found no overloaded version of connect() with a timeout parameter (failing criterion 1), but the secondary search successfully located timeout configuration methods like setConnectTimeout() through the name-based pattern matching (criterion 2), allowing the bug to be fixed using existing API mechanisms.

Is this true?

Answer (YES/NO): YES